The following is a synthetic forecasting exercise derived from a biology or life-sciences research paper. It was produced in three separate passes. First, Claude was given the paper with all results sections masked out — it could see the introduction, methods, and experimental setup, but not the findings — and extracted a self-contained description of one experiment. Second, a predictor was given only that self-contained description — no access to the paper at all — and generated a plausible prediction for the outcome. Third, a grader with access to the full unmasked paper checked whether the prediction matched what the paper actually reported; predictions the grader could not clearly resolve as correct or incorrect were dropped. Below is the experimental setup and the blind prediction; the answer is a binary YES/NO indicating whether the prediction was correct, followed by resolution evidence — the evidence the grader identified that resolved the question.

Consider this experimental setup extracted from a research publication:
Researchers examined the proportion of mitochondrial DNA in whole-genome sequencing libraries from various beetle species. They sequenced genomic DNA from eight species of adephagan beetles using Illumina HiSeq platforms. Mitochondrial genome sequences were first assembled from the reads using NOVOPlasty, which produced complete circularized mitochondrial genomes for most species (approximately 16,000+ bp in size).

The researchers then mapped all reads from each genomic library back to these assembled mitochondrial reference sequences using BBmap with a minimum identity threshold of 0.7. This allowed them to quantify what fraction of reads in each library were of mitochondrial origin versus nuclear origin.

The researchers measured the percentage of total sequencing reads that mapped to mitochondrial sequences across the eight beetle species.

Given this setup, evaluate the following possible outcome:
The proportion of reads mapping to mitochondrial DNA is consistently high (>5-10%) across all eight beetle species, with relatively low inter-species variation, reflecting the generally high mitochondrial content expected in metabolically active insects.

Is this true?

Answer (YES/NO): NO